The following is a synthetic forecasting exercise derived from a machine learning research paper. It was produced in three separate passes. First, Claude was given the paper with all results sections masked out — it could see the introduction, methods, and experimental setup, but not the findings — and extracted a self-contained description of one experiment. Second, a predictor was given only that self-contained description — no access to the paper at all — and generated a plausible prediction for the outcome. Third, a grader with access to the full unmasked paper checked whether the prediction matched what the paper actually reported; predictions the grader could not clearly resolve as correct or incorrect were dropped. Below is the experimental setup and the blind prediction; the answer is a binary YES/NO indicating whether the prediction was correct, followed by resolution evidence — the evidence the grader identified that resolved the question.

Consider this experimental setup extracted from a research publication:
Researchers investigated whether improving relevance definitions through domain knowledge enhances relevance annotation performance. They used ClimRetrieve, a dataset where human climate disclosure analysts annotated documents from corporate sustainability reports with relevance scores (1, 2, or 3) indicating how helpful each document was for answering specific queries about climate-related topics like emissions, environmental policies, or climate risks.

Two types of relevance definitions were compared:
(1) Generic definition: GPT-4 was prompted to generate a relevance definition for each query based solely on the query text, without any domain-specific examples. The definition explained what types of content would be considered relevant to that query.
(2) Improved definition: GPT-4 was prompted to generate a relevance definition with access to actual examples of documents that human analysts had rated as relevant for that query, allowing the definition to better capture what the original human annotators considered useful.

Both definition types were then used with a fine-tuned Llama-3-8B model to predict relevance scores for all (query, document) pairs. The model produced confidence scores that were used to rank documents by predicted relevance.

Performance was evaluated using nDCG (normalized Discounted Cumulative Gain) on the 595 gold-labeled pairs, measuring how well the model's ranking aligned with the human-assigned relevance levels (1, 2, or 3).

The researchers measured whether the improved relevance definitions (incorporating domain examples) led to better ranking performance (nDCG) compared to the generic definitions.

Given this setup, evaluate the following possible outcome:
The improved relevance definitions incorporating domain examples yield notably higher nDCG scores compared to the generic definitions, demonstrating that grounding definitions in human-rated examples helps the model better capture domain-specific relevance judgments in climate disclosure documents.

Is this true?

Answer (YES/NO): NO